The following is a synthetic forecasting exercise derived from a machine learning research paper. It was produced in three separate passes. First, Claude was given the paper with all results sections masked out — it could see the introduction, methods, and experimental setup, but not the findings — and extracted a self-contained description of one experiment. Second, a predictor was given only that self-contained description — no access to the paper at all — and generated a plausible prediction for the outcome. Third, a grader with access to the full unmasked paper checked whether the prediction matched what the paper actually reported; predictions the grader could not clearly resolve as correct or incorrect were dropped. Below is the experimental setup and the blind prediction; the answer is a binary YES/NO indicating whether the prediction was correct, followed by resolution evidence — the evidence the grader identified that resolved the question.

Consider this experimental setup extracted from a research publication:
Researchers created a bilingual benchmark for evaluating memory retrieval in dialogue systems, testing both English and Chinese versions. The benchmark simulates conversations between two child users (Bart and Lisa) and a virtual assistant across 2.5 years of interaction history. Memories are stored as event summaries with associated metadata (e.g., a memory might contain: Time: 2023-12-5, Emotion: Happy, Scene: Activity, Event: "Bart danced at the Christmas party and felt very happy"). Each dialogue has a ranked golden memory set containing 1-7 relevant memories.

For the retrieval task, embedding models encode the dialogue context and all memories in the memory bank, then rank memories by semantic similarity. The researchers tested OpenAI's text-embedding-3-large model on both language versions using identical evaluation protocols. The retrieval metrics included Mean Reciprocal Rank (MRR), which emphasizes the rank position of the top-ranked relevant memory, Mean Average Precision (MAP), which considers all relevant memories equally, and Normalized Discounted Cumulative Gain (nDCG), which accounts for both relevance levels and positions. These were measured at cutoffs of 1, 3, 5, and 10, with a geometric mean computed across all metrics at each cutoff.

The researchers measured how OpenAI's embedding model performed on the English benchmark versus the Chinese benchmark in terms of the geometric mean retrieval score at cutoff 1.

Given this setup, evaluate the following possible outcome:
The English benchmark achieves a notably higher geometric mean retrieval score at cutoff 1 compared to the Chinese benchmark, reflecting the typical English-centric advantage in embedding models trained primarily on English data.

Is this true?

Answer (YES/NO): NO